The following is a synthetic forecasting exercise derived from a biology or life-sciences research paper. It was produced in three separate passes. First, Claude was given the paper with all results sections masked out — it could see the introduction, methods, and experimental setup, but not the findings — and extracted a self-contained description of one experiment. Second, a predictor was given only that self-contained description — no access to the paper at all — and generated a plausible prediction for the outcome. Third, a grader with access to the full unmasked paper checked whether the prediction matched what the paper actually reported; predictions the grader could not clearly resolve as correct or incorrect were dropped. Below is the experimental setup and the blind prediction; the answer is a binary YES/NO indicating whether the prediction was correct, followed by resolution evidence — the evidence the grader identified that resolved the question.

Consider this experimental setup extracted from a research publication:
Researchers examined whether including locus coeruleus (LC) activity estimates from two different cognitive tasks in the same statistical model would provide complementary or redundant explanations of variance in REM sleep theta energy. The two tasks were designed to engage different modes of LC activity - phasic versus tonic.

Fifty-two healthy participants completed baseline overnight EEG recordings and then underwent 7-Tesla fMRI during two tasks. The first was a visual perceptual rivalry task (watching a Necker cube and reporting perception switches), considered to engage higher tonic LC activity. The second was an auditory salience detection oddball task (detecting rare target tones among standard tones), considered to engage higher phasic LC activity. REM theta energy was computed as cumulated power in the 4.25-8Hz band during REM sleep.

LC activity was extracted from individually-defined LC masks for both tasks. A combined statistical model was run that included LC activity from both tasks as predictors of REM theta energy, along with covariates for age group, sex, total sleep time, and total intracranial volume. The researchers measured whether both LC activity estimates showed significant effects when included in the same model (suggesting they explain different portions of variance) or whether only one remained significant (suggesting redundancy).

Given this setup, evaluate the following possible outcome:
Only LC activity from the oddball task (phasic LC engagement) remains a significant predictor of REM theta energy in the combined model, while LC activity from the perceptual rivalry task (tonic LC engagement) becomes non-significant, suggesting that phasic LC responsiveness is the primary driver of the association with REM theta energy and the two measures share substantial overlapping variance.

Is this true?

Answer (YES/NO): NO